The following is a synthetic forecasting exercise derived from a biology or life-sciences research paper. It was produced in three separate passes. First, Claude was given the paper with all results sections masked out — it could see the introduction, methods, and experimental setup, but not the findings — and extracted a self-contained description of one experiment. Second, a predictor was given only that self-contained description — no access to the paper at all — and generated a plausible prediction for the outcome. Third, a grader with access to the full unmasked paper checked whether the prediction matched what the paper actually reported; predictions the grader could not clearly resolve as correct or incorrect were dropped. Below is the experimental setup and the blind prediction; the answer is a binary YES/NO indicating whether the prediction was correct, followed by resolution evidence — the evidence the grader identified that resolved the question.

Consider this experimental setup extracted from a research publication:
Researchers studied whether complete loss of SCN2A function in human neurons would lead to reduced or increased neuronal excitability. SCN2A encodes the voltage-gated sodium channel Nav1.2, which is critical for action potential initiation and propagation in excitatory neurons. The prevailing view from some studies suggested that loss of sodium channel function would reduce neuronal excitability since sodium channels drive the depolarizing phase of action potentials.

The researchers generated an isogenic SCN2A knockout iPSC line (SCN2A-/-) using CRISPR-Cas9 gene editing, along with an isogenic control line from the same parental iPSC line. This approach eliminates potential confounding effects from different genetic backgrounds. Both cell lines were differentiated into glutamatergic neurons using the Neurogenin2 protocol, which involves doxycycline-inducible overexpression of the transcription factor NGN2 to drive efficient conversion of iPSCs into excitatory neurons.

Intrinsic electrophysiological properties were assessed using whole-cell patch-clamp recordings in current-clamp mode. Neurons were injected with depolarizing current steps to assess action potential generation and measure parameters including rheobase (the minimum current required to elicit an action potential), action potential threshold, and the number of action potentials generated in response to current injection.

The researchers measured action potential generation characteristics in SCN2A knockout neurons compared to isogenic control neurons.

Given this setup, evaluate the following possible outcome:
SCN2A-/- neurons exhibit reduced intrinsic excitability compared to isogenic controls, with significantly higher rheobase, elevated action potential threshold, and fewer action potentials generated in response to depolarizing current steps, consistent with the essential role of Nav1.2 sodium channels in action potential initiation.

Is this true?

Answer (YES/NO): NO